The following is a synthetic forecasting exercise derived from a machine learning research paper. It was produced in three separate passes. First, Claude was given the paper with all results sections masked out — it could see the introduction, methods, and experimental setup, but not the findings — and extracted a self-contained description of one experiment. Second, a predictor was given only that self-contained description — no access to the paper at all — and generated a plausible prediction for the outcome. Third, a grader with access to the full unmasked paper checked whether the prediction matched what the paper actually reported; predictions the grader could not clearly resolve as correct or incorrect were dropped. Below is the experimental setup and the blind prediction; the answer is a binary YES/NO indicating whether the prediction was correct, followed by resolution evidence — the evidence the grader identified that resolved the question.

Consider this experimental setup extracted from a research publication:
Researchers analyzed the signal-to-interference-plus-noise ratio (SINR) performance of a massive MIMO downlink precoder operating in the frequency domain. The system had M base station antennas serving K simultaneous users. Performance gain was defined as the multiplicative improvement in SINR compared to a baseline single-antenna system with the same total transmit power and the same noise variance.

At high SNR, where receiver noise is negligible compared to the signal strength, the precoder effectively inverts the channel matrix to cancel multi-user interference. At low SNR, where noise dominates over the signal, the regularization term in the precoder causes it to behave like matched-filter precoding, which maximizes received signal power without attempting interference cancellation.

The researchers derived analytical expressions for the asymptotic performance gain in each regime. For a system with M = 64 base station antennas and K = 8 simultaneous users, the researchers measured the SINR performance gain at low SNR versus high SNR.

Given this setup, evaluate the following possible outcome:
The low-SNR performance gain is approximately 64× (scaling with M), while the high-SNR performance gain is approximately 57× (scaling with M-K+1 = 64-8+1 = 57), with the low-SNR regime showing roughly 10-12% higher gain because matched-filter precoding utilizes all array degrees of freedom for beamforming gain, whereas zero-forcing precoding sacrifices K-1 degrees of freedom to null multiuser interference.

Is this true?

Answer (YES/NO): NO